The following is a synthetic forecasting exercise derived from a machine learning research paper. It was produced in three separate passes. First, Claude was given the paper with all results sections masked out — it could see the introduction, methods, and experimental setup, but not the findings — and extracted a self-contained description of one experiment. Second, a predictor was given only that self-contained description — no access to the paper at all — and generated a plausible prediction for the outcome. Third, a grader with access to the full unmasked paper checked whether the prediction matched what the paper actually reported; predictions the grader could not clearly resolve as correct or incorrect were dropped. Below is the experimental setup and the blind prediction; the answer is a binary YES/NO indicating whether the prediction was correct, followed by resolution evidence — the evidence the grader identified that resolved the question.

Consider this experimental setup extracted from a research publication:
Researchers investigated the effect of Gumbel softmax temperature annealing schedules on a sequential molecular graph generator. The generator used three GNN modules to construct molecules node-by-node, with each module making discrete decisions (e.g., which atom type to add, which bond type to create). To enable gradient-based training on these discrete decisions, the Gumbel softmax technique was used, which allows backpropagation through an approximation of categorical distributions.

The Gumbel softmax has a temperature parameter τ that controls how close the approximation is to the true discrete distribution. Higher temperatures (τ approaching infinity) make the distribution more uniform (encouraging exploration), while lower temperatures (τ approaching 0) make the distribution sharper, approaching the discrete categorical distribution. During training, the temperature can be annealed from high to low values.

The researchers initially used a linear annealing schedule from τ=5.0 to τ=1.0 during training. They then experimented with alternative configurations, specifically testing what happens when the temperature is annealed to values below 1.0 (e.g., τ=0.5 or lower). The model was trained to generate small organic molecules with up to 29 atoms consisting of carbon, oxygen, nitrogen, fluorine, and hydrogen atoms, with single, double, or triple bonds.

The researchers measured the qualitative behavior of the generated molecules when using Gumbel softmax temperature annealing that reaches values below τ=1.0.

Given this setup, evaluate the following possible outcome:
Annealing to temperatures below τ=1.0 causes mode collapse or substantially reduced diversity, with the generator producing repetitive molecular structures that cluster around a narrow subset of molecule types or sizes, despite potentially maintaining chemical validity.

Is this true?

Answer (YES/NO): YES